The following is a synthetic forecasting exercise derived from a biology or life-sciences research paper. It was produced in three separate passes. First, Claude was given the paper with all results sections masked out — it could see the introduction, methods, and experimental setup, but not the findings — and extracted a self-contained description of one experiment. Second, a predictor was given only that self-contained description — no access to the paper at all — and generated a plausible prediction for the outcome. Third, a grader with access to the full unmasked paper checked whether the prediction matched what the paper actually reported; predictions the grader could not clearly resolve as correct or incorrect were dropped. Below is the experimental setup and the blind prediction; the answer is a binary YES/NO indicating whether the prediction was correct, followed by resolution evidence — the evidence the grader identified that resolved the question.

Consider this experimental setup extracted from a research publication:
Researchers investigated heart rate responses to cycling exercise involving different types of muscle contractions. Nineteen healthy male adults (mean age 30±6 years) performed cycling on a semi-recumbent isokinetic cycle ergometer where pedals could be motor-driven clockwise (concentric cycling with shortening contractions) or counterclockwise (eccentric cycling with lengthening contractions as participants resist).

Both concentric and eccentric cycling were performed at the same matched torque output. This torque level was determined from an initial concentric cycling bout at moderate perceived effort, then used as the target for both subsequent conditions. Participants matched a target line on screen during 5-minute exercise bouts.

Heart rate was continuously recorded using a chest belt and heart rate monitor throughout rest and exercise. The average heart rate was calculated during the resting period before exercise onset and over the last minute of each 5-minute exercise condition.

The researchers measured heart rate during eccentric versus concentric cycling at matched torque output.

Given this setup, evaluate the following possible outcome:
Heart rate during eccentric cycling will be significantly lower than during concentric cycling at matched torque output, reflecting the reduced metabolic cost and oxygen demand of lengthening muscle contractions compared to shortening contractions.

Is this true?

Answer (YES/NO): YES